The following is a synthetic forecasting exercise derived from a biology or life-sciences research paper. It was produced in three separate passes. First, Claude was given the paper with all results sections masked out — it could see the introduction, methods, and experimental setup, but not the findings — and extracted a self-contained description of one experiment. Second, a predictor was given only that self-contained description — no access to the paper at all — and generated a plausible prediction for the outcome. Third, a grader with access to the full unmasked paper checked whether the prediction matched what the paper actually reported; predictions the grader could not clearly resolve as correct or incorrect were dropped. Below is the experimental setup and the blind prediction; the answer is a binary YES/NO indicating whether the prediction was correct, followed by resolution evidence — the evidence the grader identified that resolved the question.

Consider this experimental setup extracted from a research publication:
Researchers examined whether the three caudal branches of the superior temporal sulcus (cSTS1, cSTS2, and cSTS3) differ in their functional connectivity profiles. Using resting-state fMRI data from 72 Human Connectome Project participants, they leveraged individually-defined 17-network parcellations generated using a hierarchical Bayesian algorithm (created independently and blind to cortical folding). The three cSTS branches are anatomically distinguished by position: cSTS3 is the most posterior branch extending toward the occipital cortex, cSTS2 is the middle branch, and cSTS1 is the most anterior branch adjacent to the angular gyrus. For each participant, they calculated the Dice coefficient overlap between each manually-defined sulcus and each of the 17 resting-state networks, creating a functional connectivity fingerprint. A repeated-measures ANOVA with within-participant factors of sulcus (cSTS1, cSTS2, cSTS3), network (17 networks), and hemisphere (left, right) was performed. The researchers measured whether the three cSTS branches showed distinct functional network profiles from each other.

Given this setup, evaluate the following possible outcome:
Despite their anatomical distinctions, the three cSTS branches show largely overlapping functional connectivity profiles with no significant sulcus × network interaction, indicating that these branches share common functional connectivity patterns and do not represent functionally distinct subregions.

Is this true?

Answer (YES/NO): NO